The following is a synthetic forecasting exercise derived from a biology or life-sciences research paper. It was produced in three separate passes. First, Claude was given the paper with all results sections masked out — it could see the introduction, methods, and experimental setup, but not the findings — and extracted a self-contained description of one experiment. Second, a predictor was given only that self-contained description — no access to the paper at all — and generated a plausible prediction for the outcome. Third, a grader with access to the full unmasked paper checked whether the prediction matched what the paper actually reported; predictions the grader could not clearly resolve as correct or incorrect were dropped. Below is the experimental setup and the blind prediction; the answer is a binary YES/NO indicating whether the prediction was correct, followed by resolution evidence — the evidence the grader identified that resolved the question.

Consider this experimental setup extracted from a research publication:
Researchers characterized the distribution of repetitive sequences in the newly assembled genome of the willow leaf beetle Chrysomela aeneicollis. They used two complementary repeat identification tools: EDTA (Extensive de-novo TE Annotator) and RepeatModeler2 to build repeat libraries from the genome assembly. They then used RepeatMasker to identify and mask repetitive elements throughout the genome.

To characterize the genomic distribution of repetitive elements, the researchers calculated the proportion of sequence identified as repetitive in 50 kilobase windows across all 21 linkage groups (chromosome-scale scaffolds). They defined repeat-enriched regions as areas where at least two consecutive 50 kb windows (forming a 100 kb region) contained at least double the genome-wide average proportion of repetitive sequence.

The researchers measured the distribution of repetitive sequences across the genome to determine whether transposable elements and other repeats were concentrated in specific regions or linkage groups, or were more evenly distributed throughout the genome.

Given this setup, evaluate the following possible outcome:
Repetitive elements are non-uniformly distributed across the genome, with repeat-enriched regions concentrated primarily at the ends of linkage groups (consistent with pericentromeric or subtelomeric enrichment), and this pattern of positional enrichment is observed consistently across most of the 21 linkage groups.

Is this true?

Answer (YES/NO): NO